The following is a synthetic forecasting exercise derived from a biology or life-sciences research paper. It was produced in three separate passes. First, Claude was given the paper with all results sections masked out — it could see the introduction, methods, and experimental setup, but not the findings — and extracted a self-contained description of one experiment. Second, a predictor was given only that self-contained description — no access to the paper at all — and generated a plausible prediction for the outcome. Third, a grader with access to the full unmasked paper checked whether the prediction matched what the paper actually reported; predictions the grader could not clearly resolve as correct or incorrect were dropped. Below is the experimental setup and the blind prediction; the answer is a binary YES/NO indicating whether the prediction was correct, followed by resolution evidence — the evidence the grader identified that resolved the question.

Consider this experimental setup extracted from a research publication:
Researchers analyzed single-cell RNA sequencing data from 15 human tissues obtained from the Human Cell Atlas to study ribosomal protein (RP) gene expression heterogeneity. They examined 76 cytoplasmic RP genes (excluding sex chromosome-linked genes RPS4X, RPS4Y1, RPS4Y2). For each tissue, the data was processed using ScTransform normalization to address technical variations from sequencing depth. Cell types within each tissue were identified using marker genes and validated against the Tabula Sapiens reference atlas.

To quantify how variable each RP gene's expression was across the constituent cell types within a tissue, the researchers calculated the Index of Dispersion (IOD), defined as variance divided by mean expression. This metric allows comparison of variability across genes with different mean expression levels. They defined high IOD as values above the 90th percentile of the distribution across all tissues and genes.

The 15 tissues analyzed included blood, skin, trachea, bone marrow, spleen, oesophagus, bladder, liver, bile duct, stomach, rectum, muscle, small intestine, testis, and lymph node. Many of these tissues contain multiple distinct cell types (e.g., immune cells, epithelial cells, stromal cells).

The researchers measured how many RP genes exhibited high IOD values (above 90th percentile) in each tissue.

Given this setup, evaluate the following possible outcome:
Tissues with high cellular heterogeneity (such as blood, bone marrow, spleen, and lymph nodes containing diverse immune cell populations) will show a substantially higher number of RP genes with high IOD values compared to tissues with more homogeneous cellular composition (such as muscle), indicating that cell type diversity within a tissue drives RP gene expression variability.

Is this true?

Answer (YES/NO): NO